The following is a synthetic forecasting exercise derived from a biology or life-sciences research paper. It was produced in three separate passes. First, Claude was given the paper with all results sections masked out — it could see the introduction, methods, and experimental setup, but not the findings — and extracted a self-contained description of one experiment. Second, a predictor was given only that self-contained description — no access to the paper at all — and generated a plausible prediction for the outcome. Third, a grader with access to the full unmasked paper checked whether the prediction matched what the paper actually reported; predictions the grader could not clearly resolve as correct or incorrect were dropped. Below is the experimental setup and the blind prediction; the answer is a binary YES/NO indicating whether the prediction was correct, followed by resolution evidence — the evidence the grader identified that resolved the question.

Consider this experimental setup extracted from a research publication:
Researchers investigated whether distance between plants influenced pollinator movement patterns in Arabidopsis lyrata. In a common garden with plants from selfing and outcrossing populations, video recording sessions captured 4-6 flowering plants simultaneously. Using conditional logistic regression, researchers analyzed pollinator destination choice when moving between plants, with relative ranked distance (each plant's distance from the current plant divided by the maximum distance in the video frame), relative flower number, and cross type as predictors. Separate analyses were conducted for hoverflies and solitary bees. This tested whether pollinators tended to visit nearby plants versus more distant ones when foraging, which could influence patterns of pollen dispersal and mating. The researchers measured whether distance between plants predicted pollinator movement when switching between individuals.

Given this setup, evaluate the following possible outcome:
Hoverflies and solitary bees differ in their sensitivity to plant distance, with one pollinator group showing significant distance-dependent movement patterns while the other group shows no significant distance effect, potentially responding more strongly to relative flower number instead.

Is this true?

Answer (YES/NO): NO